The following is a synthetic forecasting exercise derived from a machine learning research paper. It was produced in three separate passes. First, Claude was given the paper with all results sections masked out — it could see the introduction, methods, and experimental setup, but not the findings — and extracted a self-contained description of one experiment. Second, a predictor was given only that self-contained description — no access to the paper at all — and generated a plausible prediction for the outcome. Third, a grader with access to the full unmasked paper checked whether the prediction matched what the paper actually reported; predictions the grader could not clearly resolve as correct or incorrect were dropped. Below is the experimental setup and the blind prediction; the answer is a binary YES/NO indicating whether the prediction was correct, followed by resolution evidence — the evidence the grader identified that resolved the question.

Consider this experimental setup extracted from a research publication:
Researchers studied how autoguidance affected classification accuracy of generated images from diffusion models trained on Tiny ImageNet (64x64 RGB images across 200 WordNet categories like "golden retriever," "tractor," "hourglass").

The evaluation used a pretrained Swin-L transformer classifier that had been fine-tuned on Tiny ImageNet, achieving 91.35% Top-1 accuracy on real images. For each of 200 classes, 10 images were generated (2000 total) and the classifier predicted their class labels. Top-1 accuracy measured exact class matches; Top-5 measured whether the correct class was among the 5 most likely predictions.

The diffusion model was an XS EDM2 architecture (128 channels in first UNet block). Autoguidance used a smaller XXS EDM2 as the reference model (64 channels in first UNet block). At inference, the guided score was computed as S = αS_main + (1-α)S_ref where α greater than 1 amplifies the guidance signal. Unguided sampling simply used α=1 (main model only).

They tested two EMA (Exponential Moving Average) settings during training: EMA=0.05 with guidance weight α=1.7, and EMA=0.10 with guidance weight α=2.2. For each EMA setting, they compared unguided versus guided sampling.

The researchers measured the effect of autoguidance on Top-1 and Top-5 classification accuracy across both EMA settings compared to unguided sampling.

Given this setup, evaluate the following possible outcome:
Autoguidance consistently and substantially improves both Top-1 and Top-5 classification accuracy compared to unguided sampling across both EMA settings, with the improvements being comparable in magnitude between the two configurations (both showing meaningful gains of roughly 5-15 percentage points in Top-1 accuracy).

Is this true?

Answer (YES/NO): NO